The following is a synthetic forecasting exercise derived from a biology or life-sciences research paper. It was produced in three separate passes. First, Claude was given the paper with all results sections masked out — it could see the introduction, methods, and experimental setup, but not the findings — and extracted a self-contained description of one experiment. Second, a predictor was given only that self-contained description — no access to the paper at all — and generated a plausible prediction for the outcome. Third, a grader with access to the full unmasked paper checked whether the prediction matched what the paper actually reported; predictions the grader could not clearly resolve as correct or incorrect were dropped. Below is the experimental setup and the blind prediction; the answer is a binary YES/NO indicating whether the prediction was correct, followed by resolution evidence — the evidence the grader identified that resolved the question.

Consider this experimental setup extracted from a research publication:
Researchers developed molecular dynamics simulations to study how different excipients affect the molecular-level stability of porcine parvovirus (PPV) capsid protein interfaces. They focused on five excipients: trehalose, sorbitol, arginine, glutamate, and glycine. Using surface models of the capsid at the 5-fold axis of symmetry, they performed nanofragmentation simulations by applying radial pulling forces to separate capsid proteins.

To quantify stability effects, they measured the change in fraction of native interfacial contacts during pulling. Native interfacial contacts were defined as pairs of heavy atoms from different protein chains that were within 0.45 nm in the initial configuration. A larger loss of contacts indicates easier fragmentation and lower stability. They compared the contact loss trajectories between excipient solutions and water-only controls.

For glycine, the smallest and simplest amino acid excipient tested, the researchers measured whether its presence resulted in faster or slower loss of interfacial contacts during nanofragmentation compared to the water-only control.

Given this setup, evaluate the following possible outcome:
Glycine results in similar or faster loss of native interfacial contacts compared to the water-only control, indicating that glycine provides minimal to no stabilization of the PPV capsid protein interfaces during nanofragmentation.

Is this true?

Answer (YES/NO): YES